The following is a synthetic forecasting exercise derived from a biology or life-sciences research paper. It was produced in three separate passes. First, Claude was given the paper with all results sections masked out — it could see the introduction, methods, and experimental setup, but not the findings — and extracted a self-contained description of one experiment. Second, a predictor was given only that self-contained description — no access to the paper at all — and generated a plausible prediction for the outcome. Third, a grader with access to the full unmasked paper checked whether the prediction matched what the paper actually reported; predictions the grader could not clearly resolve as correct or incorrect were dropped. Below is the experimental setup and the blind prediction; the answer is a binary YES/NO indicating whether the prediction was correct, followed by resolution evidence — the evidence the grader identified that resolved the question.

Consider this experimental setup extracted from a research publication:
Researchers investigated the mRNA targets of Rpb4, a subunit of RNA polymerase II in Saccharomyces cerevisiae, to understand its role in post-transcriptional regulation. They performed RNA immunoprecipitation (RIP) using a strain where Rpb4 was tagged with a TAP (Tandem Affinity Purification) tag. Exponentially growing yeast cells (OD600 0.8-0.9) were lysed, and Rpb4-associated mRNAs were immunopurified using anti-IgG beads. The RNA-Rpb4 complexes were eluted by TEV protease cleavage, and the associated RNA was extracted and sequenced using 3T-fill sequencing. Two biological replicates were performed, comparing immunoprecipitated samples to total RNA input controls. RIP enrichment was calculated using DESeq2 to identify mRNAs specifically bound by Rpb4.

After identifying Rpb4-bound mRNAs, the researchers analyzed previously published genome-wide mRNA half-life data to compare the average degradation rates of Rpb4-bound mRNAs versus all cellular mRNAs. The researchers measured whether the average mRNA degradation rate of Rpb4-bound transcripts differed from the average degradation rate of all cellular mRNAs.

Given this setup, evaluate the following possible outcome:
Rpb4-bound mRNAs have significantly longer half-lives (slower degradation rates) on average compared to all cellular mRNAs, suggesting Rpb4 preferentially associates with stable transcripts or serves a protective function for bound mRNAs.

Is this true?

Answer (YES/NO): NO